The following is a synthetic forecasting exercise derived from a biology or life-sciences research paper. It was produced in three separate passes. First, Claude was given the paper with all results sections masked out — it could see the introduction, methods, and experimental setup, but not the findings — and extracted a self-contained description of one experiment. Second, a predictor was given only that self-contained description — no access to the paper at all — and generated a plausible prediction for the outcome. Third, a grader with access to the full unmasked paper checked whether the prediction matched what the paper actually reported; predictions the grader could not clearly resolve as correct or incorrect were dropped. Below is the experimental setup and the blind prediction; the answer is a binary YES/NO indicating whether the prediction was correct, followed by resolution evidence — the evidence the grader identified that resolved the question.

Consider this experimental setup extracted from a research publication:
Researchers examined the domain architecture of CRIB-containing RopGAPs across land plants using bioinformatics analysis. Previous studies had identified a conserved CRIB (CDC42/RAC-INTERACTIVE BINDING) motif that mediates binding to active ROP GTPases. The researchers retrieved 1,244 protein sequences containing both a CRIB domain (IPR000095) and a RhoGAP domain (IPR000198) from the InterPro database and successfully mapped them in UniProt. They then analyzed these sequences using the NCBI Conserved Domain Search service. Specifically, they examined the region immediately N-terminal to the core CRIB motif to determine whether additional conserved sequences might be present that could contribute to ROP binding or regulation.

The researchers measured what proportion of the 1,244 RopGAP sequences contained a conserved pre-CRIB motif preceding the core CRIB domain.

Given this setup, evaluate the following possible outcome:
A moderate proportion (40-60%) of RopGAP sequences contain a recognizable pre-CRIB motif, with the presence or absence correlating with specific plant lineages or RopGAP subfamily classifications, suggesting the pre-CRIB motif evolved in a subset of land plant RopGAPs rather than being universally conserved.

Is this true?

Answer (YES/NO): NO